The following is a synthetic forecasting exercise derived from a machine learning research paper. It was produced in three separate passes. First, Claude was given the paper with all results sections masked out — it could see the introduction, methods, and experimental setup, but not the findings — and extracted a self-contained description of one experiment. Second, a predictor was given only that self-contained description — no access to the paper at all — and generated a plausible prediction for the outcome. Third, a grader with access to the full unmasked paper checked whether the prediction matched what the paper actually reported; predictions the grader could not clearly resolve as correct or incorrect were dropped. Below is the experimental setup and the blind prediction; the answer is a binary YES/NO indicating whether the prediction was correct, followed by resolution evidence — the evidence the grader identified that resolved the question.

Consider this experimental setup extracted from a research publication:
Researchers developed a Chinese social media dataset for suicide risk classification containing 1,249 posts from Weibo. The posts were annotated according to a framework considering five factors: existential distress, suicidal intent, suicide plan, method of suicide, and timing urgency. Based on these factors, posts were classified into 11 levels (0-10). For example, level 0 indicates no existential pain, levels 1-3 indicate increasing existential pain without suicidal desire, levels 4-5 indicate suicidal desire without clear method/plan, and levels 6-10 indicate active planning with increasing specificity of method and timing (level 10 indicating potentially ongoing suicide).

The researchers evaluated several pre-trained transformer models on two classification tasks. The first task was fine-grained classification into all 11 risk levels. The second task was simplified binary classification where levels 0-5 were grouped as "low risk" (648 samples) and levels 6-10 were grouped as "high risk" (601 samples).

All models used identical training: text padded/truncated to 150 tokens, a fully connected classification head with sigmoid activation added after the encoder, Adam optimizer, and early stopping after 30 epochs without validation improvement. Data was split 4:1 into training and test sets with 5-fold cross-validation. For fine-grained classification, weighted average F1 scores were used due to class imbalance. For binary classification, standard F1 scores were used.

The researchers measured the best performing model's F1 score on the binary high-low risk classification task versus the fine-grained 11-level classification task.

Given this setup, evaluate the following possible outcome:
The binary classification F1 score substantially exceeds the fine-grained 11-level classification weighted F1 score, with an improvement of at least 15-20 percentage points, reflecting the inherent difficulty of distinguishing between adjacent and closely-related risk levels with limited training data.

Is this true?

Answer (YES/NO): YES